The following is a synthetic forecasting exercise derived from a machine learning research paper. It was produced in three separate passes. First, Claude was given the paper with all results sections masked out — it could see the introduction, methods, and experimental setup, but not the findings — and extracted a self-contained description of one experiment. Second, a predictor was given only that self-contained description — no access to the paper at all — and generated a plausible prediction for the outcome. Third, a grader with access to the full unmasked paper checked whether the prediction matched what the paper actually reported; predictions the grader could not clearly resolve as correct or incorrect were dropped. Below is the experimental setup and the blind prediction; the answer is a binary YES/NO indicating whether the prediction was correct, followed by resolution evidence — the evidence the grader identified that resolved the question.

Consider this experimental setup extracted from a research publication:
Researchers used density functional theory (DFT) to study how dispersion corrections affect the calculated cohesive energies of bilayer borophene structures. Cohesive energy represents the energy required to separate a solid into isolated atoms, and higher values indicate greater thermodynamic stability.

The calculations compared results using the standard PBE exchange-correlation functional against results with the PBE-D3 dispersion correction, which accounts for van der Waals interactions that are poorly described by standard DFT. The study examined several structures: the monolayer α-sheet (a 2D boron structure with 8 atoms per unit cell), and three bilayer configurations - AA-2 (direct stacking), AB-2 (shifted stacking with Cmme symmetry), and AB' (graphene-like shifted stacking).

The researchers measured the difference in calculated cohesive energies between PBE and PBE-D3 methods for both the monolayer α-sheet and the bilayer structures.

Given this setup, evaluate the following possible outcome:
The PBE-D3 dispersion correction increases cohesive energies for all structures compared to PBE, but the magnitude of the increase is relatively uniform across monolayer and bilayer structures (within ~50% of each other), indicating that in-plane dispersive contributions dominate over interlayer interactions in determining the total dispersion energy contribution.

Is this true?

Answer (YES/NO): NO